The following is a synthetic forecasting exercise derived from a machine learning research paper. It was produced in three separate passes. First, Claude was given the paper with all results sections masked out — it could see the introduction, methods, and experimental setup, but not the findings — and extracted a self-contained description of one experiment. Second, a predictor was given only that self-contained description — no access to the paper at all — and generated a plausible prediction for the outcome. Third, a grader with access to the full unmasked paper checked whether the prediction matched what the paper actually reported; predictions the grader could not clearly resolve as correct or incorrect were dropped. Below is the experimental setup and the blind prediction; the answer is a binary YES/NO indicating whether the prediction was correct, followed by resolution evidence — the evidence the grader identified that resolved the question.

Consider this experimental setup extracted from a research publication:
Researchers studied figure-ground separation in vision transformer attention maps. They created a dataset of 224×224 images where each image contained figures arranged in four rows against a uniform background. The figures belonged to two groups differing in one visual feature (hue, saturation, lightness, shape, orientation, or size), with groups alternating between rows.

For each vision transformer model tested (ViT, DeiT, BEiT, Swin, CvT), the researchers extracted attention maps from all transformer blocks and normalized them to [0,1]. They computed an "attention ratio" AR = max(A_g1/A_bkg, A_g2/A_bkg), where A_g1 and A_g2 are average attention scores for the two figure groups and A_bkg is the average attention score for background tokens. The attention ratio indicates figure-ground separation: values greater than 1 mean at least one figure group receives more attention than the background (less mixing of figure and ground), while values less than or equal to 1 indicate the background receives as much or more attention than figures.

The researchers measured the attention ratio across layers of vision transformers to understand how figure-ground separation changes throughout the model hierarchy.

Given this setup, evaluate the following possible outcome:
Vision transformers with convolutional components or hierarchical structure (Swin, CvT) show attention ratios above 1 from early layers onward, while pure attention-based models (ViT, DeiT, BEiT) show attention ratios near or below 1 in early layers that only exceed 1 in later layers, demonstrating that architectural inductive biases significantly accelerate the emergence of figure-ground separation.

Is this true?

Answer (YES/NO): NO